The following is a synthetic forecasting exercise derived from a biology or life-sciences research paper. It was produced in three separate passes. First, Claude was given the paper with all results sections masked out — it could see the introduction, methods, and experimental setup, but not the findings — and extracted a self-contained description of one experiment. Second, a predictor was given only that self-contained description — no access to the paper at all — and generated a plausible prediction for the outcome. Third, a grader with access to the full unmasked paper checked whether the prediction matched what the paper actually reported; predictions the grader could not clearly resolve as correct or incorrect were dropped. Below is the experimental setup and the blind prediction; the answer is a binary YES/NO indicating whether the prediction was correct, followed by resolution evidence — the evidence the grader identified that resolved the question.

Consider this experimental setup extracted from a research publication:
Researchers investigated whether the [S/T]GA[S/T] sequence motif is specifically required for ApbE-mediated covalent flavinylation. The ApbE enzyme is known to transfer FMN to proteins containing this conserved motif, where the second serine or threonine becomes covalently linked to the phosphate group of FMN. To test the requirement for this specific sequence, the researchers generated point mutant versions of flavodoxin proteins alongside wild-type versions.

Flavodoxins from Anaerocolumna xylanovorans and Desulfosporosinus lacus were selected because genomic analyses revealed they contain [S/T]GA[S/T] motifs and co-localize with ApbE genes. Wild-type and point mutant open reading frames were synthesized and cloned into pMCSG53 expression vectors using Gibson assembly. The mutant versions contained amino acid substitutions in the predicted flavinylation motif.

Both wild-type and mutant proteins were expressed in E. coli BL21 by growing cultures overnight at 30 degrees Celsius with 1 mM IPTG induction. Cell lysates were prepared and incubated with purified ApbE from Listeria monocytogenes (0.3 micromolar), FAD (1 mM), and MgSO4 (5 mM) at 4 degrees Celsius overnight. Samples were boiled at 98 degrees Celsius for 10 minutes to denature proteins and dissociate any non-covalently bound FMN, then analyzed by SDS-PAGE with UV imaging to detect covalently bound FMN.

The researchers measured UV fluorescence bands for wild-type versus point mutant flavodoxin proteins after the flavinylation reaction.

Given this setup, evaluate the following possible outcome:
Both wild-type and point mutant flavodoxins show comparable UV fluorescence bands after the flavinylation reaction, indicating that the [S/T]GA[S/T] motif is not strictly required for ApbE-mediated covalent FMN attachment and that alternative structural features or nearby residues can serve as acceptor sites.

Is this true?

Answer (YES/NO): NO